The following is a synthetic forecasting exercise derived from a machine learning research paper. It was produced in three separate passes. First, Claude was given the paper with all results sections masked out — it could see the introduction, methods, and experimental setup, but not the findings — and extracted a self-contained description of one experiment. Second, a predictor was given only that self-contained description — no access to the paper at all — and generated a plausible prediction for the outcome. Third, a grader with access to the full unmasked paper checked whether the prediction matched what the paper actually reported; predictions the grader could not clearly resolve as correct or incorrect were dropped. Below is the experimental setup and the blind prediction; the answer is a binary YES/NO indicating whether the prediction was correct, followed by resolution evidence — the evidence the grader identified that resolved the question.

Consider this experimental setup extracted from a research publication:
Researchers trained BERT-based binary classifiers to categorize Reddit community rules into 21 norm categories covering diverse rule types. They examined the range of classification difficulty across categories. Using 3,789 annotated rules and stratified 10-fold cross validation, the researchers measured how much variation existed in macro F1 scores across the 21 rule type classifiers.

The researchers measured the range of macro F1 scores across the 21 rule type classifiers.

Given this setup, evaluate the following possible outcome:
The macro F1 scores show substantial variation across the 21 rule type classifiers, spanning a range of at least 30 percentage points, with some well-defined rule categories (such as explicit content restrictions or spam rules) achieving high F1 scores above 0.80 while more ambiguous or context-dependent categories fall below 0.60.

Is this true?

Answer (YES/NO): YES